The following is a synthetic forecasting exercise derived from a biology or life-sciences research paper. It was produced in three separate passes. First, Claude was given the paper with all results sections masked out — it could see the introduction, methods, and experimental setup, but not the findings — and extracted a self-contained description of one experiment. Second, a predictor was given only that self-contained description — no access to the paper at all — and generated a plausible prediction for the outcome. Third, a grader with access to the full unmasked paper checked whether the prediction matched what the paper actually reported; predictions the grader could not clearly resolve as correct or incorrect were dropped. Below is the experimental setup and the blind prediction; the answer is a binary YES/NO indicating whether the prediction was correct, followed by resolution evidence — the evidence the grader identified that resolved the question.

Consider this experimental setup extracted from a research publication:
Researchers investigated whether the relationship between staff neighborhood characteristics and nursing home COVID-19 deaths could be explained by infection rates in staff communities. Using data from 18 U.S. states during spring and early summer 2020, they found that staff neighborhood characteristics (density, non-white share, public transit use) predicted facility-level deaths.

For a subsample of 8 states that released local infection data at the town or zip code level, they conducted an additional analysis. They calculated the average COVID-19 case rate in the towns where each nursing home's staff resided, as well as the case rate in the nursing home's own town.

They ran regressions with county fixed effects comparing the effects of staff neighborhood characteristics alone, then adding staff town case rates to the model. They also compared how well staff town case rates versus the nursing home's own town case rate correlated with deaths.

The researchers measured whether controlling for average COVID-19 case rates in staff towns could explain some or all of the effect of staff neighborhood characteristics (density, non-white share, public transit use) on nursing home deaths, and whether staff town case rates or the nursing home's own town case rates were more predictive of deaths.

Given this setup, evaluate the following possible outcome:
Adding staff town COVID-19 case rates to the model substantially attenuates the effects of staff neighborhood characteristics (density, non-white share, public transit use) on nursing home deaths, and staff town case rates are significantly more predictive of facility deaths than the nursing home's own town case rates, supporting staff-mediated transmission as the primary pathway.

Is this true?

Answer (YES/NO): YES